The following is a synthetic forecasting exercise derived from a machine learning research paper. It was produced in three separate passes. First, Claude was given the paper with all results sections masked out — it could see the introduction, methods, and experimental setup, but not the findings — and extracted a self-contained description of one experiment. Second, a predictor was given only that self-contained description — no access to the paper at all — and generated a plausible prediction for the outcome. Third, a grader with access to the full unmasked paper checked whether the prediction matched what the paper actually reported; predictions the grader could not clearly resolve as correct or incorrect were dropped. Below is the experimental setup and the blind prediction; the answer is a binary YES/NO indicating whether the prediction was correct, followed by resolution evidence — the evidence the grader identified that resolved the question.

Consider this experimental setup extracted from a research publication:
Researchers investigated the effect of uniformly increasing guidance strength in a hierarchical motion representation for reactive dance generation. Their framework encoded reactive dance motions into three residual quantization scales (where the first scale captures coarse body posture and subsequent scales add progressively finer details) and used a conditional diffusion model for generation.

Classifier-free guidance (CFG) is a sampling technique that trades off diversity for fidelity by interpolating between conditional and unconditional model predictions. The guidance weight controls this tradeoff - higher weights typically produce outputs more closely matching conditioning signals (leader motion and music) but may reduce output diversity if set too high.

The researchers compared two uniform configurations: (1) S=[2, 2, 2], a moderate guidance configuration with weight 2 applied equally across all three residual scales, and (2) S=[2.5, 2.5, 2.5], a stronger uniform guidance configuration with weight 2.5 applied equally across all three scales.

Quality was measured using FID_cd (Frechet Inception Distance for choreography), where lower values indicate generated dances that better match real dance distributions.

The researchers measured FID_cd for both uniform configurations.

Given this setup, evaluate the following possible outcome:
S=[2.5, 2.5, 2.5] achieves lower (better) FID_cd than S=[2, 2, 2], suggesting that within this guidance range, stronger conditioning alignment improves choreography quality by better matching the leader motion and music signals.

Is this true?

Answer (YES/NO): NO